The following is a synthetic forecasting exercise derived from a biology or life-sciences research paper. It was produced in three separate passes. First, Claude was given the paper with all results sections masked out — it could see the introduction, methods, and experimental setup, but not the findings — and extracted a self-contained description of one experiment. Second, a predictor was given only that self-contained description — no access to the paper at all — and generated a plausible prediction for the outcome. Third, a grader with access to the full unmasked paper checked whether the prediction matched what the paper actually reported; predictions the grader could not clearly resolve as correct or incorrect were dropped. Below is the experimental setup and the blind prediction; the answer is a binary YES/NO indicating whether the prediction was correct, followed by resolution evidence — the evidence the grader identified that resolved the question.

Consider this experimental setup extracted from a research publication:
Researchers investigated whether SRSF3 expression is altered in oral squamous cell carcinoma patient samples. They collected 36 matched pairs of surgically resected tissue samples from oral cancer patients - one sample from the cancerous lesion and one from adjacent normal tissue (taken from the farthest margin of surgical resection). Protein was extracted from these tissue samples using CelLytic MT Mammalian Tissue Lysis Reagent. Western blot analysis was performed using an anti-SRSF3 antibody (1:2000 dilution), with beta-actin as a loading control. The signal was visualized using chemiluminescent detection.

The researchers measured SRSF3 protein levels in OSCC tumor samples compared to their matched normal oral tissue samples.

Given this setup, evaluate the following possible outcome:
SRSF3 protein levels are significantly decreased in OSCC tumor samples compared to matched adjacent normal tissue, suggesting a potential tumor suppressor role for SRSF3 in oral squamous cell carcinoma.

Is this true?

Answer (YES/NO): NO